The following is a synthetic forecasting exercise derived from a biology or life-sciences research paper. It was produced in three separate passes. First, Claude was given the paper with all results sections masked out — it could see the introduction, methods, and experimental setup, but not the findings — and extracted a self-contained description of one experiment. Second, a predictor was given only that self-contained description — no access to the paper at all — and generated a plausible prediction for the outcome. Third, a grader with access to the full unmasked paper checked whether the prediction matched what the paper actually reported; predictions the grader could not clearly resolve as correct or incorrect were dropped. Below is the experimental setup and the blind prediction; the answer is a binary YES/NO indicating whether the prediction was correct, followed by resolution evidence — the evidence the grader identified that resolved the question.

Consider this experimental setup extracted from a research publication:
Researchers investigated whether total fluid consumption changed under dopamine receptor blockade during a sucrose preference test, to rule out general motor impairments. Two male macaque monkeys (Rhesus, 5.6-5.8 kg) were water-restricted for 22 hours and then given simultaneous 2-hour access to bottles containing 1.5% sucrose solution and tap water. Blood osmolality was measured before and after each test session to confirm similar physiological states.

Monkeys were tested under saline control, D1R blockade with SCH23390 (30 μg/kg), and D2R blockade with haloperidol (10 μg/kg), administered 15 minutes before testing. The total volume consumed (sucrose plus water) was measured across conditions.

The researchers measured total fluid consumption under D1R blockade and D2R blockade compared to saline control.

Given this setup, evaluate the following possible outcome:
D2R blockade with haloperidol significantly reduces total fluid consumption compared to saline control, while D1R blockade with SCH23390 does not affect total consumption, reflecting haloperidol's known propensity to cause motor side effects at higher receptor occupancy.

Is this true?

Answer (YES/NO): NO